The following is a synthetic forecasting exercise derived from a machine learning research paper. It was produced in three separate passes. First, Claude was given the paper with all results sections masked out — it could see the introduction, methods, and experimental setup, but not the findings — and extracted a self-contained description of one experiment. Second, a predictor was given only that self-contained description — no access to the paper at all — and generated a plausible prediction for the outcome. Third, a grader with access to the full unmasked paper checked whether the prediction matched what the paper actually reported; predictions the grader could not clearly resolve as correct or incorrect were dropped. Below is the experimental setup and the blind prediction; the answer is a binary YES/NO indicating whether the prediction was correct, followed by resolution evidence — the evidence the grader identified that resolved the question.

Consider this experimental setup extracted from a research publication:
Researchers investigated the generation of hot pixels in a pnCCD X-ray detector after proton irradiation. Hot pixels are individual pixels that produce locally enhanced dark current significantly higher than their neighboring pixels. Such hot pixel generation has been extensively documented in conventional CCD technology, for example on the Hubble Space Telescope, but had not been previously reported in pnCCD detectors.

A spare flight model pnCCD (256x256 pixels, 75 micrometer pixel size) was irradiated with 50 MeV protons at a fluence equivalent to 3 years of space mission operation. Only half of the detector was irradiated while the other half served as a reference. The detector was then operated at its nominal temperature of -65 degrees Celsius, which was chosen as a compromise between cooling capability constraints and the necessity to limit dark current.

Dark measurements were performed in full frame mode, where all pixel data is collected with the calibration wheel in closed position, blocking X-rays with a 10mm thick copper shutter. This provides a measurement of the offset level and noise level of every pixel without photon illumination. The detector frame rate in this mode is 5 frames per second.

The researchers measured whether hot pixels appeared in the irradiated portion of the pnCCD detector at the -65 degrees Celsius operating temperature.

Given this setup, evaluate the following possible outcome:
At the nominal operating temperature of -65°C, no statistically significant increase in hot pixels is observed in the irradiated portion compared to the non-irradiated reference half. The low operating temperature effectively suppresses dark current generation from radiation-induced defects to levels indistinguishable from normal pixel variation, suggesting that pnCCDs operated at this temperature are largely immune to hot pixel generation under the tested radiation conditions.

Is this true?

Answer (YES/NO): NO